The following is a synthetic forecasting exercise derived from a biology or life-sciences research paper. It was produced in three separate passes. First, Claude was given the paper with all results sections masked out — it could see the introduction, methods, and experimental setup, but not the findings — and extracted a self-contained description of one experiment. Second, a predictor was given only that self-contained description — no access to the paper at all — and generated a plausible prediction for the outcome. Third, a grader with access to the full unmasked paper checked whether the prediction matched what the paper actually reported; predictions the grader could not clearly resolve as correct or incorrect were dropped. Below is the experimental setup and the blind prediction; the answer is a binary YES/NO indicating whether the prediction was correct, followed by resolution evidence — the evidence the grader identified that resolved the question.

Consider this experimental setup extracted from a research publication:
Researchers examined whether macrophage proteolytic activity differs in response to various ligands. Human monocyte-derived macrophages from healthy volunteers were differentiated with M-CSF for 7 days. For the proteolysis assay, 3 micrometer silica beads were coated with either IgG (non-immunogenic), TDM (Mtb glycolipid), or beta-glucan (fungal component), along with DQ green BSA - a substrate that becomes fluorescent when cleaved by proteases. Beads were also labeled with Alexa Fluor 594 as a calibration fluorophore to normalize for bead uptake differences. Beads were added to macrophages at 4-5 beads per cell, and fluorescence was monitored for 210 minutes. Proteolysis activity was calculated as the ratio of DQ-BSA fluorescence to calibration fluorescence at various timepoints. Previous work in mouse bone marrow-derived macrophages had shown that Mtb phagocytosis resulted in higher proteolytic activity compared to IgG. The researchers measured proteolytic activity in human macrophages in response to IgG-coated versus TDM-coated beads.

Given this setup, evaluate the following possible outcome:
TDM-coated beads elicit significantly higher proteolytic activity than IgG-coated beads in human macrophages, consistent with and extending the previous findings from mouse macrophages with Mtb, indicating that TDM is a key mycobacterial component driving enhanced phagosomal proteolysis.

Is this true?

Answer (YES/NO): NO